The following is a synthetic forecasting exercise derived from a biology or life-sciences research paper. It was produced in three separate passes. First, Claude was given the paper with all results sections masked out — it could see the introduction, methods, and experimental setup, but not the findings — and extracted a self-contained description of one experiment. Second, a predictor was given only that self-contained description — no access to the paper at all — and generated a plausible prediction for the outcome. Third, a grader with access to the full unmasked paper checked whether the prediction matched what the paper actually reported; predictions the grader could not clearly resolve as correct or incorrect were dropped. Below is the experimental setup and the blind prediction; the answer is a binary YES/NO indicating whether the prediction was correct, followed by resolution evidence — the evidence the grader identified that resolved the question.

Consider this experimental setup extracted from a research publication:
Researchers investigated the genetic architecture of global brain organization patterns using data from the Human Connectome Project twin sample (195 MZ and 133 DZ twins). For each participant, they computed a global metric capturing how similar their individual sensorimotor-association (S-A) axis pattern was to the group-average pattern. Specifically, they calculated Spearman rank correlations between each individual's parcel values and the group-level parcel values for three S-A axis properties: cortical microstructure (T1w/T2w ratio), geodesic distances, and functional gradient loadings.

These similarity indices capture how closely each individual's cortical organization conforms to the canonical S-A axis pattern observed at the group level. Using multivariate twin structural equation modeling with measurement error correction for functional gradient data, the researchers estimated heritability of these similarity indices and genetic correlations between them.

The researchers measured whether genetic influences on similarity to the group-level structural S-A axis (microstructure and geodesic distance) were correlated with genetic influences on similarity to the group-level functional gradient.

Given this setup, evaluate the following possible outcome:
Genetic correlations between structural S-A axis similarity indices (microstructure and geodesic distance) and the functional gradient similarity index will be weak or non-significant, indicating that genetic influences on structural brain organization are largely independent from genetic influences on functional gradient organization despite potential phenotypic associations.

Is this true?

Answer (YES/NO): NO